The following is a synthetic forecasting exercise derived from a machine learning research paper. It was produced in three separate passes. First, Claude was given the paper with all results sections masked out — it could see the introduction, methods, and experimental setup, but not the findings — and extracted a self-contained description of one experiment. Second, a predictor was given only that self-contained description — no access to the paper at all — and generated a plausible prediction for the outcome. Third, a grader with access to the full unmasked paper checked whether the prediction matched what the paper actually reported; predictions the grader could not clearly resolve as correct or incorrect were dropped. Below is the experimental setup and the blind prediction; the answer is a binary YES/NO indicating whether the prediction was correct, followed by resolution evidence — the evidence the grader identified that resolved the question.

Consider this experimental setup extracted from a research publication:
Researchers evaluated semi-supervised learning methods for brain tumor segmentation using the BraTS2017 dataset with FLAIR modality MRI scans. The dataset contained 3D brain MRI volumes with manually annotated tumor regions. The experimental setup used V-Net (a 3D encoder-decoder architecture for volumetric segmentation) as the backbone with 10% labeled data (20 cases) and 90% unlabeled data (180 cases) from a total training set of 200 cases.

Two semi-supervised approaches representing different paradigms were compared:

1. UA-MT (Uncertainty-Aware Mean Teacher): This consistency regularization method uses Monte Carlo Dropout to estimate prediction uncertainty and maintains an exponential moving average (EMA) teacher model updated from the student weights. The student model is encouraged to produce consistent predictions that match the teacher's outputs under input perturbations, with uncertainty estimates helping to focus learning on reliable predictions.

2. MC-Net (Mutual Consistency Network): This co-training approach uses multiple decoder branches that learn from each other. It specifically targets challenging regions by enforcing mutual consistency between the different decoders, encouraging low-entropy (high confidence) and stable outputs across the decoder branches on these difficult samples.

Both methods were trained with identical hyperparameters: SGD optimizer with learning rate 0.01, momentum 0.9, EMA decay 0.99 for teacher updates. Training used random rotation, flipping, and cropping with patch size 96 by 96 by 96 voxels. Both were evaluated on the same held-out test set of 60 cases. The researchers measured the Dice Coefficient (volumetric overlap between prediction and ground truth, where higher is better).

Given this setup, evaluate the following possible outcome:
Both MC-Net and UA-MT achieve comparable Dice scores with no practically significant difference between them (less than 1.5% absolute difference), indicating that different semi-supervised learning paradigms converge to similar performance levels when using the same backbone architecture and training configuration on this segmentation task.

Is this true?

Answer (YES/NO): NO